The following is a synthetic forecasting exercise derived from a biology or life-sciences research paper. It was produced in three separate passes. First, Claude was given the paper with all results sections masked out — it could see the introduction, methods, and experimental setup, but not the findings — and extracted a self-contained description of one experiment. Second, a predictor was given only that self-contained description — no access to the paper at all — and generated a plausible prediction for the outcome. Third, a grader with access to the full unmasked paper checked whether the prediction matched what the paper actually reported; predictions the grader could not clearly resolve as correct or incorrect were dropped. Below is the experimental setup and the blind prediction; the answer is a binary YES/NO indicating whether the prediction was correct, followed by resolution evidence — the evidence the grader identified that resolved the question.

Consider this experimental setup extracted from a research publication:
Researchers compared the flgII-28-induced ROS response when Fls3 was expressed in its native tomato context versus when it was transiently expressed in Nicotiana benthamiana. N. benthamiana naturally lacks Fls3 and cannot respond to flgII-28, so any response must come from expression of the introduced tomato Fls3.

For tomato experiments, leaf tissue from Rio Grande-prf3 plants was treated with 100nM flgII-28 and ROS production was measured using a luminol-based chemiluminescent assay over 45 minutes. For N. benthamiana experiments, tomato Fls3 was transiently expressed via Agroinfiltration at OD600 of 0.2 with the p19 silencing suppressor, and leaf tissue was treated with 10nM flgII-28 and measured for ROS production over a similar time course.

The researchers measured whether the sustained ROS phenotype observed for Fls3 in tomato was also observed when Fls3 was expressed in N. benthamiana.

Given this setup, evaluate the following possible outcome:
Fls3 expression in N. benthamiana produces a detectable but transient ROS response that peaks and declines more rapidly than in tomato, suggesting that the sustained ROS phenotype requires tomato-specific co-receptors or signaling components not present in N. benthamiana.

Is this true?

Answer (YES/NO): NO